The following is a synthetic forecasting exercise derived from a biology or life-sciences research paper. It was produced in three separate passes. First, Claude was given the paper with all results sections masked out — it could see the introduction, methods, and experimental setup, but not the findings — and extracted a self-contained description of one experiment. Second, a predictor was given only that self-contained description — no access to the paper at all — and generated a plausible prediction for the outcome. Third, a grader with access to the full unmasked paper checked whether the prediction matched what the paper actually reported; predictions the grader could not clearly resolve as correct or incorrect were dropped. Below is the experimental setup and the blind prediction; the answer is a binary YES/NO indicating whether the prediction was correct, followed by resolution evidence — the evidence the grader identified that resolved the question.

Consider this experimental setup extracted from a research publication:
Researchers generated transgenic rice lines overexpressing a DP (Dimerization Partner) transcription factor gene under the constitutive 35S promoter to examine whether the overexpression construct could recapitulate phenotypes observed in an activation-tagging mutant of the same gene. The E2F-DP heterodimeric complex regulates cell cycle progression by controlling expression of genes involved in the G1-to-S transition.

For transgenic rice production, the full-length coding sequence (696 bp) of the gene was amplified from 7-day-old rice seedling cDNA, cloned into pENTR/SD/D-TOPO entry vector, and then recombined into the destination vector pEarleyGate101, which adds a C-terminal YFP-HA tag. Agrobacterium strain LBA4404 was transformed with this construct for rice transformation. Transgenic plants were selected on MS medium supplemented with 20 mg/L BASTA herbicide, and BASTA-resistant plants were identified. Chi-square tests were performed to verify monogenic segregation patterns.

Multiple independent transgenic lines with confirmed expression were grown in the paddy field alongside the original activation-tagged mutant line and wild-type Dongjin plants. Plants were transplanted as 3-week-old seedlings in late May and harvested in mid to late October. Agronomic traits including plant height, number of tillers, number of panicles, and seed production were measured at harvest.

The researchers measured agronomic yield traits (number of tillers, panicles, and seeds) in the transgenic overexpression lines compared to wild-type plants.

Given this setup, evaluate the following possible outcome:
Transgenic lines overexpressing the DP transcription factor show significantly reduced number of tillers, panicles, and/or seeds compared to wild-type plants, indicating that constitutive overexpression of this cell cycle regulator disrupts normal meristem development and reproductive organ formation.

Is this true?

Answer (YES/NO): NO